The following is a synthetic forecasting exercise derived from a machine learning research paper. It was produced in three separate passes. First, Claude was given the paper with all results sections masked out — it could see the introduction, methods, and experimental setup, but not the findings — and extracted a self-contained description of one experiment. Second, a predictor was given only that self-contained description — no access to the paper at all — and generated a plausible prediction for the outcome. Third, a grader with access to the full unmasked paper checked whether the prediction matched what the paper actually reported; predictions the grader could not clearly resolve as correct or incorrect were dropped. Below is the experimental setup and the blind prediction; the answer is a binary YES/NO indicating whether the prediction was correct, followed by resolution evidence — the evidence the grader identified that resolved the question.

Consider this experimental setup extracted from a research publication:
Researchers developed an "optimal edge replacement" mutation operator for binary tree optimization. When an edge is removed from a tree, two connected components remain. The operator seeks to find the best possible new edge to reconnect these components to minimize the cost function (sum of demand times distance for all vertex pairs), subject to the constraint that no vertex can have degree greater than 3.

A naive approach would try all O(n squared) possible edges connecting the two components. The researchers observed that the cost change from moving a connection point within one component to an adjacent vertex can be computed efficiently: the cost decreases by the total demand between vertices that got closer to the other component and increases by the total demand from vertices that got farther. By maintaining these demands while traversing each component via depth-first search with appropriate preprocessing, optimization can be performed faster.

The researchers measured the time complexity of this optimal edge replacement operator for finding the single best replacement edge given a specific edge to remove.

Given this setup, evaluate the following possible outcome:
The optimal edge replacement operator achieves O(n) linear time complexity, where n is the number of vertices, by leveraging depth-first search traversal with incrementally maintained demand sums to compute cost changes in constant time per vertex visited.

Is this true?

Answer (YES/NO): NO